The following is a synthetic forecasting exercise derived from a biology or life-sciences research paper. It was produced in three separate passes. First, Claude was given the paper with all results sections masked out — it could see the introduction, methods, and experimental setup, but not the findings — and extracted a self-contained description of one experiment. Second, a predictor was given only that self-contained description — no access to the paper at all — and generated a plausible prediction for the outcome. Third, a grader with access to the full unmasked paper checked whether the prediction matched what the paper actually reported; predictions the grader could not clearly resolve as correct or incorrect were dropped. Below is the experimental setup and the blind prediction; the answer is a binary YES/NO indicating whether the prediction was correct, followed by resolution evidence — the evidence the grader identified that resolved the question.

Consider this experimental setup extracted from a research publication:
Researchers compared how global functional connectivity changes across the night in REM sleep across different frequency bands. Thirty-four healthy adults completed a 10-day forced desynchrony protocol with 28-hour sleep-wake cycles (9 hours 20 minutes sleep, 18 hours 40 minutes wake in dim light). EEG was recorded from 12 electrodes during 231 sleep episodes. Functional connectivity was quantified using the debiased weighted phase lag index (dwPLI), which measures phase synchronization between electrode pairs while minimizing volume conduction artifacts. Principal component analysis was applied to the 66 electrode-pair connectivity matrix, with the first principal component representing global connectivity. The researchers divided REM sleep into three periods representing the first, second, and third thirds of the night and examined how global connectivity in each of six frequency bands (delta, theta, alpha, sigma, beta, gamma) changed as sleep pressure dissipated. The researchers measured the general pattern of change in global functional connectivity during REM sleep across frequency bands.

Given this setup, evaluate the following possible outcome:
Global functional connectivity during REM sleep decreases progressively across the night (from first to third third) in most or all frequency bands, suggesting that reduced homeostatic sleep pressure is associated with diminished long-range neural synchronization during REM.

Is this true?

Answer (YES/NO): YES